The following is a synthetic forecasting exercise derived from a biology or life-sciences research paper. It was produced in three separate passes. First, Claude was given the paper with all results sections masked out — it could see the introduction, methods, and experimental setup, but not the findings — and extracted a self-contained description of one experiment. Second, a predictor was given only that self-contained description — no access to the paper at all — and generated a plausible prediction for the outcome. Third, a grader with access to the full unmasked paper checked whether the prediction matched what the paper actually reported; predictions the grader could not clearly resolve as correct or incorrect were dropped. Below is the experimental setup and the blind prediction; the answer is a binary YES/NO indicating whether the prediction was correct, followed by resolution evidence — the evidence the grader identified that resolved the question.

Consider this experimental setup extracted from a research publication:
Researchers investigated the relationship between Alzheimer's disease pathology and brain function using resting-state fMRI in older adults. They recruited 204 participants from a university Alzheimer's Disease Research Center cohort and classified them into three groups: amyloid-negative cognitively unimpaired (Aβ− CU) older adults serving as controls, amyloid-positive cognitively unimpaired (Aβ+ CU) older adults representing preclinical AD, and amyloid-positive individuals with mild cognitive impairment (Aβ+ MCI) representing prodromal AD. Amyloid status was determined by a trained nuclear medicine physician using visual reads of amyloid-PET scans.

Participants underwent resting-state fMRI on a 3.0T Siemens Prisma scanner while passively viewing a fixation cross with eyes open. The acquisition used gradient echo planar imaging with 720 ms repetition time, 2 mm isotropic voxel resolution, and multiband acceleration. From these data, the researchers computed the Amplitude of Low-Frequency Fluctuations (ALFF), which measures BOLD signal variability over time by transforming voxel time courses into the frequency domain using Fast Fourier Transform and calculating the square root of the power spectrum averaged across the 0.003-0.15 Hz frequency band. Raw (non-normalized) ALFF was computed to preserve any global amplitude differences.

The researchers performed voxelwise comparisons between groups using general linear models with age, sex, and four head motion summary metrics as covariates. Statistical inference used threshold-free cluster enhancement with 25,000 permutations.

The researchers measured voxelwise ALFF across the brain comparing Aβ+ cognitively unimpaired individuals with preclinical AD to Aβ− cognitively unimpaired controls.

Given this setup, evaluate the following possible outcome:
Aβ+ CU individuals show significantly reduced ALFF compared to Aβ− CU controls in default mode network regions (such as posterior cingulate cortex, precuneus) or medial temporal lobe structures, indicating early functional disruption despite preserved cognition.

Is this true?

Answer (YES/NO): YES